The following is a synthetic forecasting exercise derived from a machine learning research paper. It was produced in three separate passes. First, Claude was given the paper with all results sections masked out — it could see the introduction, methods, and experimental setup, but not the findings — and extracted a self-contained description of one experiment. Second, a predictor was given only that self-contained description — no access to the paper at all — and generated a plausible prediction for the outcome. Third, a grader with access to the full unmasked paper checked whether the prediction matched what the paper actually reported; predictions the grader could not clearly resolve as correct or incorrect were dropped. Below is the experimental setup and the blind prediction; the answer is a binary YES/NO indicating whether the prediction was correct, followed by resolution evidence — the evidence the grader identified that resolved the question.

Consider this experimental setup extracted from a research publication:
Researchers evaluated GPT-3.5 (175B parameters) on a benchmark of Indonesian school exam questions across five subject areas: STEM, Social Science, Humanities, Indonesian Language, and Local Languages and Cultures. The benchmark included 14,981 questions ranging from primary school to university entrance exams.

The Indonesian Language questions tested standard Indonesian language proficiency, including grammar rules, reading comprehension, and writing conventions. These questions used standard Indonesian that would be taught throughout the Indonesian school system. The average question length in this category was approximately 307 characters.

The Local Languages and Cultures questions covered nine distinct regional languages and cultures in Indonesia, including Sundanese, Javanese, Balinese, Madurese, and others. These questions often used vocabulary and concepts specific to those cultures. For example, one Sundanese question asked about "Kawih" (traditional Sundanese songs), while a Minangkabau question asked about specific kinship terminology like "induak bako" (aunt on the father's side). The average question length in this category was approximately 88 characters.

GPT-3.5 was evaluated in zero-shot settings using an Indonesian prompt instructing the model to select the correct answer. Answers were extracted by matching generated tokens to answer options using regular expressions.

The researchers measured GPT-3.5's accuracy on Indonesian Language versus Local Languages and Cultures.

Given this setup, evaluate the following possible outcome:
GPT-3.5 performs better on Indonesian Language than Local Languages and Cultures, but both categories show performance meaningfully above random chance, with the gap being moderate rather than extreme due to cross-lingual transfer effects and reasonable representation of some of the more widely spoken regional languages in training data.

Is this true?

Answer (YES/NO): NO